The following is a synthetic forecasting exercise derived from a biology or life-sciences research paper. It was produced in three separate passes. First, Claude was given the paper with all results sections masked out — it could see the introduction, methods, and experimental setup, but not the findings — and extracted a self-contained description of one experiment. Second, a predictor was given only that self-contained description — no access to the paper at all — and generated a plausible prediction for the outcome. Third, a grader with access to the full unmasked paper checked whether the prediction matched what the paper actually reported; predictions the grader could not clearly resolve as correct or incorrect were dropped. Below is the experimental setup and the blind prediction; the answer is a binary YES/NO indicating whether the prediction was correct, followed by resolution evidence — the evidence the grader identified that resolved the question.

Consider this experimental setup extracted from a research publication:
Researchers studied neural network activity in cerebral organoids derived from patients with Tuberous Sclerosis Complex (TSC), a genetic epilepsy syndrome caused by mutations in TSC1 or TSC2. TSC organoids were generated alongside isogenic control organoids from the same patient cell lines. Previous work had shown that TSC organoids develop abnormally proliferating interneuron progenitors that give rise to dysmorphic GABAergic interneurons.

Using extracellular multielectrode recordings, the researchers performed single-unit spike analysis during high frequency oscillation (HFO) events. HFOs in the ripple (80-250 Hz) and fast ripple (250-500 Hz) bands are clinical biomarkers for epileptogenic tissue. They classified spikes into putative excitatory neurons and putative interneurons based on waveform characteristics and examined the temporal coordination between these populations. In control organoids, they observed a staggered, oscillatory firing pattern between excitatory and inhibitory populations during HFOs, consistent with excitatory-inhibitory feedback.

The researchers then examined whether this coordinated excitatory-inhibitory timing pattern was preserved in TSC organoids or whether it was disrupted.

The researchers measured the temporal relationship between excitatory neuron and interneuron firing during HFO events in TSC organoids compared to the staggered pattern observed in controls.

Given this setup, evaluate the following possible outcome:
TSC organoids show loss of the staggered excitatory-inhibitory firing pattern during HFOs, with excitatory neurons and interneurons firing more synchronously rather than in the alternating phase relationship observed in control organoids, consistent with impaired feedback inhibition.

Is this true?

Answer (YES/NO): YES